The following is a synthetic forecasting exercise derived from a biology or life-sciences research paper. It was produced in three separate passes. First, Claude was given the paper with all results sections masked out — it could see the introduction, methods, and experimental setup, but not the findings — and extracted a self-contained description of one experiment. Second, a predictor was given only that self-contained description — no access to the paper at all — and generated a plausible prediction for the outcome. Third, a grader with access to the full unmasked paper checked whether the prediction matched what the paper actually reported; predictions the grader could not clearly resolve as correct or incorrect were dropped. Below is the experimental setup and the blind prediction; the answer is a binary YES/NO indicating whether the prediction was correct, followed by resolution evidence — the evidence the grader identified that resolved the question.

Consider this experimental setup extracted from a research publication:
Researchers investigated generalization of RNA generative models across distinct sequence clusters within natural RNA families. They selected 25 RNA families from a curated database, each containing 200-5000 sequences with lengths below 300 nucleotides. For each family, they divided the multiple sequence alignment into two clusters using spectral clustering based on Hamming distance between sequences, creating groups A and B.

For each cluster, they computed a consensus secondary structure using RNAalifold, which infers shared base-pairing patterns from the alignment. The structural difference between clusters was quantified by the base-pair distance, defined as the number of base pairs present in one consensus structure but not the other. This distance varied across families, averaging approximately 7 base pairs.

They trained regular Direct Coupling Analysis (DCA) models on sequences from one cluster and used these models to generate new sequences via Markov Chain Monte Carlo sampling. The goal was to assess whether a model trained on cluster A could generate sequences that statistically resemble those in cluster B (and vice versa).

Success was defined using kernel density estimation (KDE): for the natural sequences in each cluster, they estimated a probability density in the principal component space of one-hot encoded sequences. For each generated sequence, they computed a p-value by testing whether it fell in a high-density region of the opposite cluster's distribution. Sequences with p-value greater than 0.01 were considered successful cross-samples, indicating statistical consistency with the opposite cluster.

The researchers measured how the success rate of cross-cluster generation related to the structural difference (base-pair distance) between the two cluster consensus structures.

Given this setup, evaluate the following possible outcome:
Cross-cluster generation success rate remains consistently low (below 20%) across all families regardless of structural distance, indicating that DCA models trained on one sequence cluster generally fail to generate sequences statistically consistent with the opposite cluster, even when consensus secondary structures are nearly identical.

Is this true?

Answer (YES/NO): NO